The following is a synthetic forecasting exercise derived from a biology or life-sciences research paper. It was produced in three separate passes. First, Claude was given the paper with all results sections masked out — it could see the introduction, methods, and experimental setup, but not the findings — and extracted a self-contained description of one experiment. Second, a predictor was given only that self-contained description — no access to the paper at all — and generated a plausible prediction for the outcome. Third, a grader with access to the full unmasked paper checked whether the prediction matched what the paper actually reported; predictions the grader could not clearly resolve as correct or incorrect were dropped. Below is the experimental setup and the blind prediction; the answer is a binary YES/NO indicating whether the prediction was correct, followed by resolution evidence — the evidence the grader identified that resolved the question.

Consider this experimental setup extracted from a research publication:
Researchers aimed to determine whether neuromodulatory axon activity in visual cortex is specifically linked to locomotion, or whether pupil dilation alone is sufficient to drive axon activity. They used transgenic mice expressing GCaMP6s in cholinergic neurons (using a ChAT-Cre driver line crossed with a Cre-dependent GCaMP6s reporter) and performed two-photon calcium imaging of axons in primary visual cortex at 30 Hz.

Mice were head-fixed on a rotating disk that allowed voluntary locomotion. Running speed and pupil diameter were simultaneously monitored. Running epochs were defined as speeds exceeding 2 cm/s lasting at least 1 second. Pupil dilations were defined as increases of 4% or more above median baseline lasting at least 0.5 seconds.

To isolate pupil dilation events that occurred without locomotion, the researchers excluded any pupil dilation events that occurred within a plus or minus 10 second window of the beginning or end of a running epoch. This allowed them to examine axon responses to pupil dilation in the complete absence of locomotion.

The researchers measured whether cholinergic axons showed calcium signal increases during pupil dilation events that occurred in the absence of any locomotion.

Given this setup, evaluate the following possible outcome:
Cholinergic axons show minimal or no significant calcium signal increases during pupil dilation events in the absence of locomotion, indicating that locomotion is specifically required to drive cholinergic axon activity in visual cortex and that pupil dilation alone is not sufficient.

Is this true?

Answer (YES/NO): NO